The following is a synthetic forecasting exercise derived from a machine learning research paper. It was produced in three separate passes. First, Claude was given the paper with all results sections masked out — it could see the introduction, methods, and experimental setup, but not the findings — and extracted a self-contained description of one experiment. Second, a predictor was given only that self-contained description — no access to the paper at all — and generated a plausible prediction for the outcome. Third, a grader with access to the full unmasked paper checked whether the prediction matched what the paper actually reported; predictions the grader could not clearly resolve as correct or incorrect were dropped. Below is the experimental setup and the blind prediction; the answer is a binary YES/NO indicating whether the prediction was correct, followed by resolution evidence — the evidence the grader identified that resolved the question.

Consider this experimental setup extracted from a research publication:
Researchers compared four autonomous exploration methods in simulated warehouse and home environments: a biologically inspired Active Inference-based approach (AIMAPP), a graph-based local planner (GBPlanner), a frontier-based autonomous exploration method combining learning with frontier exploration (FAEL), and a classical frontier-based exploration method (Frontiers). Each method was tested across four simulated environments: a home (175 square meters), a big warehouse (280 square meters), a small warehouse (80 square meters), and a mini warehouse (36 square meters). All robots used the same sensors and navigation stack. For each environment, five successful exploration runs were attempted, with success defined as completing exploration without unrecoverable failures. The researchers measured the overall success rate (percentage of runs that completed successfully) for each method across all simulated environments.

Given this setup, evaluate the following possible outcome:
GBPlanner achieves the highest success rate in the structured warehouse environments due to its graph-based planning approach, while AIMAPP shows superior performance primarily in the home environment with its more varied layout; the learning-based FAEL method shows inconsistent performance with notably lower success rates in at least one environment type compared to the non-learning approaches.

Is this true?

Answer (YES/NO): NO